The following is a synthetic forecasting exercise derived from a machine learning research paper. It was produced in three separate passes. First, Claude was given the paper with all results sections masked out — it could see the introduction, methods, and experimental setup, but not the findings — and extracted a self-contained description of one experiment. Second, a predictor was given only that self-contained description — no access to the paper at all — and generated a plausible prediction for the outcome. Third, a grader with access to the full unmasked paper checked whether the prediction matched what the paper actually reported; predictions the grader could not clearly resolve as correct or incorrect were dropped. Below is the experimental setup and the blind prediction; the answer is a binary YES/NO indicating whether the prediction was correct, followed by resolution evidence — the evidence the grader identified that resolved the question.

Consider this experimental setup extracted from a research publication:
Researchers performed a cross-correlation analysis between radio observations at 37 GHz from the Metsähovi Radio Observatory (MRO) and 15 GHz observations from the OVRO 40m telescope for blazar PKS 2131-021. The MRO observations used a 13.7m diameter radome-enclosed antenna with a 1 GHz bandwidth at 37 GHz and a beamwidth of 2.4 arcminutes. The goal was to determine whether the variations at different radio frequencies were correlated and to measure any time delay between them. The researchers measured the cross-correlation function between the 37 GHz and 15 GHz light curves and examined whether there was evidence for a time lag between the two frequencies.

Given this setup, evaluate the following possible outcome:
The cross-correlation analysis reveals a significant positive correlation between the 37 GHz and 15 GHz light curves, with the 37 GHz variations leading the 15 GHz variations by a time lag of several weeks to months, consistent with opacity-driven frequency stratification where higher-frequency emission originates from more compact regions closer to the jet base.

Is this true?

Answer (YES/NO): NO